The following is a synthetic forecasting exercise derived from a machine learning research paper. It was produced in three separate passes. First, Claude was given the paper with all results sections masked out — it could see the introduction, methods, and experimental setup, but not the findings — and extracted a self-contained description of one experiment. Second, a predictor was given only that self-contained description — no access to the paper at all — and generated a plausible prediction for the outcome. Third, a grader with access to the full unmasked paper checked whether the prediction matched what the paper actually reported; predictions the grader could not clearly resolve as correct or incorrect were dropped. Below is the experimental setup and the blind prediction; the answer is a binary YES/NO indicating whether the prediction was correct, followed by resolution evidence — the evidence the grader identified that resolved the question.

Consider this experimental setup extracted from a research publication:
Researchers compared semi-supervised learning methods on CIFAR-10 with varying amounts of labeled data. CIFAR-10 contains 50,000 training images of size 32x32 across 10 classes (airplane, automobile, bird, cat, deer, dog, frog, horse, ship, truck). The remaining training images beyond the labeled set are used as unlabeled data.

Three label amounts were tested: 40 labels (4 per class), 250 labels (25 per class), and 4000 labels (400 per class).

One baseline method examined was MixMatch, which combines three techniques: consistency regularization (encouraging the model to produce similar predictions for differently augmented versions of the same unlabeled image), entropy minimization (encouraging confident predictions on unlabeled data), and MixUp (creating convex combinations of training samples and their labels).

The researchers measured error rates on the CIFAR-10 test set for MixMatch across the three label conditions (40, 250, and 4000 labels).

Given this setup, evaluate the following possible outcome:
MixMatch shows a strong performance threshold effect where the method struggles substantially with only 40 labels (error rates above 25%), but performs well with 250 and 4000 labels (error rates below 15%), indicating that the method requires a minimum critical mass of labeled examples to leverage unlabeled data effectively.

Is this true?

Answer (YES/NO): YES